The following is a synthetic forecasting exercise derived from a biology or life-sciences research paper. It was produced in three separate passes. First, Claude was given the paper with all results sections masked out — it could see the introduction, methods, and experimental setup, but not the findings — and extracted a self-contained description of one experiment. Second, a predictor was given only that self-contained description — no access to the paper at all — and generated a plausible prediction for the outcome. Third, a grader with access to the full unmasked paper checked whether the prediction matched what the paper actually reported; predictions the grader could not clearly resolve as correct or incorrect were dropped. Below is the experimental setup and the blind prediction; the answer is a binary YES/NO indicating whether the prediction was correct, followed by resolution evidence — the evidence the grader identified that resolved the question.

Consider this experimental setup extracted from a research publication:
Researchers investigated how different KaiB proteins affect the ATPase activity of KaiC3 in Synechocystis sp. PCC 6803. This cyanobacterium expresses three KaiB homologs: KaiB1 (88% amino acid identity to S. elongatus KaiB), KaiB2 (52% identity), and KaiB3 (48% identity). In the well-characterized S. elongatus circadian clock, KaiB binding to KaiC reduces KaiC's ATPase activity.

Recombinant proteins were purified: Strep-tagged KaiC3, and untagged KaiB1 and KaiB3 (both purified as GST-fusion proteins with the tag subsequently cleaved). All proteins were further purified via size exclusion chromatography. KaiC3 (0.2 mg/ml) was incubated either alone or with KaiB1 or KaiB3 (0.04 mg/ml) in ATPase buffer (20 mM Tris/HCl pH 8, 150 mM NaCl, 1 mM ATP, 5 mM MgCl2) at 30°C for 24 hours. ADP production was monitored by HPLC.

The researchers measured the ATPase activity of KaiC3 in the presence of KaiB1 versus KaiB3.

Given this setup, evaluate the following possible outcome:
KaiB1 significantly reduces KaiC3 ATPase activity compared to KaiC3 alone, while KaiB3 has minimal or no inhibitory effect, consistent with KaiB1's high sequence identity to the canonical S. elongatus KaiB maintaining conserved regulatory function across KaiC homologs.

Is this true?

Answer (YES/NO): NO